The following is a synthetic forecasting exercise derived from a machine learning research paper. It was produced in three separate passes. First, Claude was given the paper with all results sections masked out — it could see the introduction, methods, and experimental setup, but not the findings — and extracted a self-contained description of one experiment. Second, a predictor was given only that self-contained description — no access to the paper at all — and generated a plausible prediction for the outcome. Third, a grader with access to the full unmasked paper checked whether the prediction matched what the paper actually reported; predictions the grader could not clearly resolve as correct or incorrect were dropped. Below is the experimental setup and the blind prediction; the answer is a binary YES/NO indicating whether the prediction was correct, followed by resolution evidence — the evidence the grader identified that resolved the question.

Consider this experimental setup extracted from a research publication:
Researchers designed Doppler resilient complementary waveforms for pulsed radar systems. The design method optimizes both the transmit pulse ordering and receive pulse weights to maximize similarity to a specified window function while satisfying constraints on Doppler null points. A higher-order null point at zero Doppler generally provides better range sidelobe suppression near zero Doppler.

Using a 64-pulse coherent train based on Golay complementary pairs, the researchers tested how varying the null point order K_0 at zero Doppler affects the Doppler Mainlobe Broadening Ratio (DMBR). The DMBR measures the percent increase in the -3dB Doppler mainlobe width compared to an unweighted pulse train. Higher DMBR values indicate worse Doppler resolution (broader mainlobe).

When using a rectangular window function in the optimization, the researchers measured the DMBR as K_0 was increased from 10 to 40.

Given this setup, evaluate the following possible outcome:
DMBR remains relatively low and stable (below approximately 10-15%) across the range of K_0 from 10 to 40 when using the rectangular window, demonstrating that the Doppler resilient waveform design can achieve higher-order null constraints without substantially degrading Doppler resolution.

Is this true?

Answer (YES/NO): NO